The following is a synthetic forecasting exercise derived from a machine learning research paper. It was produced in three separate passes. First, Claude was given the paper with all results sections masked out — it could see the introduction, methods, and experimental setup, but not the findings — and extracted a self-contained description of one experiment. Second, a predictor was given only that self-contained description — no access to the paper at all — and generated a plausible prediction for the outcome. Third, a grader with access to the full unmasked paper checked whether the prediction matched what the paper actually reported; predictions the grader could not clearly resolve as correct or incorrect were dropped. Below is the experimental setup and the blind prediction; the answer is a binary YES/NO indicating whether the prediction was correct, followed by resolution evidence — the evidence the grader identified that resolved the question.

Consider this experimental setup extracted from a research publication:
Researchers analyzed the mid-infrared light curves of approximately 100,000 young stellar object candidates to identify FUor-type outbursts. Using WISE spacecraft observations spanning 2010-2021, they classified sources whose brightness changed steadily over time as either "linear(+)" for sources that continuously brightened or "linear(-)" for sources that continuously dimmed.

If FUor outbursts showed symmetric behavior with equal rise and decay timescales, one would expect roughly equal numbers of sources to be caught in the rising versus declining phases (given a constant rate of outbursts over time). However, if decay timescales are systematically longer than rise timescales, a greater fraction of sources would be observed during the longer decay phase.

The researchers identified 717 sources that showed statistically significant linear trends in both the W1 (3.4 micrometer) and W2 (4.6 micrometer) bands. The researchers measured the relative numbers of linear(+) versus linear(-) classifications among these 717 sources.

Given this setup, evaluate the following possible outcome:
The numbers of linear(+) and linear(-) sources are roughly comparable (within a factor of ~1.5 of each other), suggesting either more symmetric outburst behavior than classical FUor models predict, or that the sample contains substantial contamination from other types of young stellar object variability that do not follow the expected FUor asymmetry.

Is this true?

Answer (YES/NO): NO